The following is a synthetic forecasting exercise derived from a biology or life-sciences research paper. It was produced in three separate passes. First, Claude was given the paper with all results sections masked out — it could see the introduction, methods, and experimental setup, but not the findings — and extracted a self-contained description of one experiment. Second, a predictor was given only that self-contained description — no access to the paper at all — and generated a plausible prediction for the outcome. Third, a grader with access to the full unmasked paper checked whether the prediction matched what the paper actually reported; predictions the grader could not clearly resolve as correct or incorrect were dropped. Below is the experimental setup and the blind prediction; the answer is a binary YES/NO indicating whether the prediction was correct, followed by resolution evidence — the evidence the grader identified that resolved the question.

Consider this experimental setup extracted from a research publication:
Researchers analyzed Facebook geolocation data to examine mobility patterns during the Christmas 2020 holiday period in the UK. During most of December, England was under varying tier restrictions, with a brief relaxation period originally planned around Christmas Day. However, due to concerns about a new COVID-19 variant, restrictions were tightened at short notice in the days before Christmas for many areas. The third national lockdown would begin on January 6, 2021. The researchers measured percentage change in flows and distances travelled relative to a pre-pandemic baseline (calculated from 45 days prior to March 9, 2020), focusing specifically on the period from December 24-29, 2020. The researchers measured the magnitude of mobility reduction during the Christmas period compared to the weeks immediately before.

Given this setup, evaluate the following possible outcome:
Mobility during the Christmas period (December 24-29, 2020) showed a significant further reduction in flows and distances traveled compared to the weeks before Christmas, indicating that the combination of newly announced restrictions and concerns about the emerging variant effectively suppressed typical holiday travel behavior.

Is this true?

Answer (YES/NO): YES